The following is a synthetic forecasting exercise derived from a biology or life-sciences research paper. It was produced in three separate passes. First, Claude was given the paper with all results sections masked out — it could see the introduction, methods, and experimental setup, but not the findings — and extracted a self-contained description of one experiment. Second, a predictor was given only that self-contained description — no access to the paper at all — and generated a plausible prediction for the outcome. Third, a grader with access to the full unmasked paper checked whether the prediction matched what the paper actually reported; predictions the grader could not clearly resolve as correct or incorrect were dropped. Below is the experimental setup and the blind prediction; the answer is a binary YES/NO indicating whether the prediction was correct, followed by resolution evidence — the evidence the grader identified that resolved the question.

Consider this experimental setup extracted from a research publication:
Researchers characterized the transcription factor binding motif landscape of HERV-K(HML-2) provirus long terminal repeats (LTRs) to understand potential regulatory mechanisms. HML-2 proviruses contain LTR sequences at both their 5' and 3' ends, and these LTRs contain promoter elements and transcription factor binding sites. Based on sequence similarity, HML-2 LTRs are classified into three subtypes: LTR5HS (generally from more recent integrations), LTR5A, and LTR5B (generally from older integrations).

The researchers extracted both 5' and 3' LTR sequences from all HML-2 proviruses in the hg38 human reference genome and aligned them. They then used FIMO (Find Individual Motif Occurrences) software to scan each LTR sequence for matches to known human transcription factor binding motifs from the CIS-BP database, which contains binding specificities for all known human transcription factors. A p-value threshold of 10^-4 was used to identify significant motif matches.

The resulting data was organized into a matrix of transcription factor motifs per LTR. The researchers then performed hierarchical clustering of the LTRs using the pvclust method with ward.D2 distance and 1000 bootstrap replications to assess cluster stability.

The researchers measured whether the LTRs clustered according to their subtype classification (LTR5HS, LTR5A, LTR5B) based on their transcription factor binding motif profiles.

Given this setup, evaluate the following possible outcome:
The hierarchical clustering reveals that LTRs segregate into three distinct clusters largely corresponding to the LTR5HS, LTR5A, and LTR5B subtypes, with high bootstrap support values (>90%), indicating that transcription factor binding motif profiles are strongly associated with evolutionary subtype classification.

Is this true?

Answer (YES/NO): NO